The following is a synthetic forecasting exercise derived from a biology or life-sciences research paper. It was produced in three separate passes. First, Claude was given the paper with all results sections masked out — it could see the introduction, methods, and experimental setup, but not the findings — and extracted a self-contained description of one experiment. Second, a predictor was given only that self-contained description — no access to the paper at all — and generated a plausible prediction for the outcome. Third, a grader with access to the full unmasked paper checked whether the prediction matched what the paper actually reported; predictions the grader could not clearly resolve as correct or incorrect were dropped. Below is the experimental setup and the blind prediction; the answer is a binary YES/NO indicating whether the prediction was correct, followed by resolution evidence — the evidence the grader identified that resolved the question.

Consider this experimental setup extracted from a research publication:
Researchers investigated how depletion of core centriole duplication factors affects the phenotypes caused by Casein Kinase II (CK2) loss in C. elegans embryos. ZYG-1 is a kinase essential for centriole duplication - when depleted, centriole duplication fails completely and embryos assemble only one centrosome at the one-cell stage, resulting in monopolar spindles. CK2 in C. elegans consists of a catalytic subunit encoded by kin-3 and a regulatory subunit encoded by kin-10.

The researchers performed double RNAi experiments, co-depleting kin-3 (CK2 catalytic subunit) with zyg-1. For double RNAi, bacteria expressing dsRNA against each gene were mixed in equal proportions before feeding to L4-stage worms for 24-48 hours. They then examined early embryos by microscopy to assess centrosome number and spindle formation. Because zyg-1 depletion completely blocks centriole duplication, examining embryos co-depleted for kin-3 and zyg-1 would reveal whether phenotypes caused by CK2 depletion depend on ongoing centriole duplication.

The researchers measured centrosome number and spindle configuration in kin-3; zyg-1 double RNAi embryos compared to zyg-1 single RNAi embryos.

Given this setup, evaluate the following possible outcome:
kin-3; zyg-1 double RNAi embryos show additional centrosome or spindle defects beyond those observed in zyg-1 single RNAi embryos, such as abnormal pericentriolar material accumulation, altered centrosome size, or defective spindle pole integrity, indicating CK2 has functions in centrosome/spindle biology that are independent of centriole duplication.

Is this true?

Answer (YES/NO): NO